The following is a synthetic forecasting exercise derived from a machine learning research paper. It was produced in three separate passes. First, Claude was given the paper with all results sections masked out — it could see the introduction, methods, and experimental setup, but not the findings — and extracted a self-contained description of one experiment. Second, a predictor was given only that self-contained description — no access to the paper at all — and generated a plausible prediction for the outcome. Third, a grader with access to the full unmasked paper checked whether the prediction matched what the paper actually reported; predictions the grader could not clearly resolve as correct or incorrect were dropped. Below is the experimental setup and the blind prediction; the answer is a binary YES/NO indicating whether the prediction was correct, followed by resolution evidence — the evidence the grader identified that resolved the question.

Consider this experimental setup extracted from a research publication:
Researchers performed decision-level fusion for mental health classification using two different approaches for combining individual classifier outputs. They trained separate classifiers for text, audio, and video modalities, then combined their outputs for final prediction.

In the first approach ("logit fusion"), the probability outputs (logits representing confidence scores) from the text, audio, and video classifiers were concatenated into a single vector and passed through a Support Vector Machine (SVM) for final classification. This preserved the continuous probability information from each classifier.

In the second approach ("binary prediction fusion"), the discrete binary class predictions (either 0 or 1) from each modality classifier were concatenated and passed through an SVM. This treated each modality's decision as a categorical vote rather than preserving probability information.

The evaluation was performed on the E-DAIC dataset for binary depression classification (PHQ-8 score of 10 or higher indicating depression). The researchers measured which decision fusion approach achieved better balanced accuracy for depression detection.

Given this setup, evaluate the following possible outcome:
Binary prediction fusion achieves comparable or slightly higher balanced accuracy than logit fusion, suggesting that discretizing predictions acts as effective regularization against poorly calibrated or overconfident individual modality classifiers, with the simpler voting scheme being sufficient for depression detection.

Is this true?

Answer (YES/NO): NO